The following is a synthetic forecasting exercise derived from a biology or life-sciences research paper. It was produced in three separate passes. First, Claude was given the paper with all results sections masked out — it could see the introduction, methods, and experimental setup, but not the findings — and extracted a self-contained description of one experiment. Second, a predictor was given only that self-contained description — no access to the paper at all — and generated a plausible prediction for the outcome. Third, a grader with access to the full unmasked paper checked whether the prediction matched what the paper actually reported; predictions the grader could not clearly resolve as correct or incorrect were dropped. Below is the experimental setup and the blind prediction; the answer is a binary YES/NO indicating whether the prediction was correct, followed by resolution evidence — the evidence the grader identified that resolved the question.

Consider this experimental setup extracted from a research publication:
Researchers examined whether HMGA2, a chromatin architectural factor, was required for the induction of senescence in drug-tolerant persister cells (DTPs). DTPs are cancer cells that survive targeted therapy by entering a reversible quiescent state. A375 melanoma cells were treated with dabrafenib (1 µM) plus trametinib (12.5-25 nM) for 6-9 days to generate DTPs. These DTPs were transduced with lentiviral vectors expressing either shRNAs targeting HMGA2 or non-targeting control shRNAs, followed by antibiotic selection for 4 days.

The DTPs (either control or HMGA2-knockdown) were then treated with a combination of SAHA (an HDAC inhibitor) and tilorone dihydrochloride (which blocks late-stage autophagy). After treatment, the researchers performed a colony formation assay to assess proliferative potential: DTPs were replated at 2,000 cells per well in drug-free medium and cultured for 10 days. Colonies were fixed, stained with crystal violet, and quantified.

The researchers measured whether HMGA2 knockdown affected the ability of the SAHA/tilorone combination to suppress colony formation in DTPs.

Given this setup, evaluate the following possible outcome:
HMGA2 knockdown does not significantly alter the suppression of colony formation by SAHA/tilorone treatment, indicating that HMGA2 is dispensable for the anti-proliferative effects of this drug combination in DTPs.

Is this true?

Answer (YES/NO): NO